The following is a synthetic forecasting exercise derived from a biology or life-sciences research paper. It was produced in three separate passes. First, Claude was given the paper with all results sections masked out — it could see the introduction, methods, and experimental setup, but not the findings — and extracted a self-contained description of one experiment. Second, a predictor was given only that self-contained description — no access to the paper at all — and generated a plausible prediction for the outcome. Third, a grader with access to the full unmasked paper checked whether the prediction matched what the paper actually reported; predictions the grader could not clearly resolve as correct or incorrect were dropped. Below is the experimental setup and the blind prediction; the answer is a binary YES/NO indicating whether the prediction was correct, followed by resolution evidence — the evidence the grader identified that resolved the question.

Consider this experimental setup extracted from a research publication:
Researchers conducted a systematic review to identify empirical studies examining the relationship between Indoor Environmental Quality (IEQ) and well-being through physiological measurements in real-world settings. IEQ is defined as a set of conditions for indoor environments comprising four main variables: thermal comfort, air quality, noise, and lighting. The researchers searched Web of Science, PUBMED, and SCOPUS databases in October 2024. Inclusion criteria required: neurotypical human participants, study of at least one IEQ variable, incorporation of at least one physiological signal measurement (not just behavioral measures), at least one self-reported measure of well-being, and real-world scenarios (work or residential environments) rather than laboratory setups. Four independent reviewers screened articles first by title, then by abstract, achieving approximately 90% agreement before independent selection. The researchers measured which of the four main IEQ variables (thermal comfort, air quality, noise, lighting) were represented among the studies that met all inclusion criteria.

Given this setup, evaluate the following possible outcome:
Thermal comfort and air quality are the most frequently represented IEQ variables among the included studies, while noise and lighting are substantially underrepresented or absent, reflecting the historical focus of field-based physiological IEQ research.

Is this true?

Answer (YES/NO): NO